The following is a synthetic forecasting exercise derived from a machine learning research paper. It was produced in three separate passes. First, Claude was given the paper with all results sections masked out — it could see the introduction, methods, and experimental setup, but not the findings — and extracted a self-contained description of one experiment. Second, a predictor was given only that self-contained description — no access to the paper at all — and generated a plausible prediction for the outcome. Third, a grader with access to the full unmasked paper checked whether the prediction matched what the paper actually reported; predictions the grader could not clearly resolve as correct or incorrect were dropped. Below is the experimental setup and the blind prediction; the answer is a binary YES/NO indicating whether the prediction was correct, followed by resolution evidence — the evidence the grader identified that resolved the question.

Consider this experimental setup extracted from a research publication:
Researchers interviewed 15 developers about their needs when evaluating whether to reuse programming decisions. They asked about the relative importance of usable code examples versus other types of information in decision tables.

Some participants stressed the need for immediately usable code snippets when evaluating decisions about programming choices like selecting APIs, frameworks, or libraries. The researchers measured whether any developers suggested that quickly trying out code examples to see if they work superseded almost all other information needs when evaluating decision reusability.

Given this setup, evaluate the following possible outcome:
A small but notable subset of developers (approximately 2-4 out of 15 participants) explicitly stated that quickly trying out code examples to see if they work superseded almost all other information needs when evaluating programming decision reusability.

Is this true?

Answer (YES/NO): YES